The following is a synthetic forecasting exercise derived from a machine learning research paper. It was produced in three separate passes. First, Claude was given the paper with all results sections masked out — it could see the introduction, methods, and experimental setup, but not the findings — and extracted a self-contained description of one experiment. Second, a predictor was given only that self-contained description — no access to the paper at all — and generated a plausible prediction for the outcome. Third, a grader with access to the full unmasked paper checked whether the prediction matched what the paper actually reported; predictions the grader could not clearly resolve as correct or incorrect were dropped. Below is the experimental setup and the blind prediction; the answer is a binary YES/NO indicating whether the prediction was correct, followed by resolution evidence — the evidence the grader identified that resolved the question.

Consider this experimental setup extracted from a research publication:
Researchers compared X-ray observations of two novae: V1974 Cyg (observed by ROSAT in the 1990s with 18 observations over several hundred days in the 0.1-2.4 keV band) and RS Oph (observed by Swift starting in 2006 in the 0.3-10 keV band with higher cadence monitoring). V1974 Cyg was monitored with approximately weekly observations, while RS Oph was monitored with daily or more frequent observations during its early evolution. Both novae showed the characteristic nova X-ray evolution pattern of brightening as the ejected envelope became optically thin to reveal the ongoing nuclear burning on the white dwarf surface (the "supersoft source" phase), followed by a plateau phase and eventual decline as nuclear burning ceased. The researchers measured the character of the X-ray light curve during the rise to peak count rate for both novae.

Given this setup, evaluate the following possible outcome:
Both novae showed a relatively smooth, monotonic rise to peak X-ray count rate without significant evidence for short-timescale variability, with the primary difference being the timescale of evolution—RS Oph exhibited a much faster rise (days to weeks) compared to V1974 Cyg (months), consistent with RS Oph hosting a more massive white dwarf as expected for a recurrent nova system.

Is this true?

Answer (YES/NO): NO